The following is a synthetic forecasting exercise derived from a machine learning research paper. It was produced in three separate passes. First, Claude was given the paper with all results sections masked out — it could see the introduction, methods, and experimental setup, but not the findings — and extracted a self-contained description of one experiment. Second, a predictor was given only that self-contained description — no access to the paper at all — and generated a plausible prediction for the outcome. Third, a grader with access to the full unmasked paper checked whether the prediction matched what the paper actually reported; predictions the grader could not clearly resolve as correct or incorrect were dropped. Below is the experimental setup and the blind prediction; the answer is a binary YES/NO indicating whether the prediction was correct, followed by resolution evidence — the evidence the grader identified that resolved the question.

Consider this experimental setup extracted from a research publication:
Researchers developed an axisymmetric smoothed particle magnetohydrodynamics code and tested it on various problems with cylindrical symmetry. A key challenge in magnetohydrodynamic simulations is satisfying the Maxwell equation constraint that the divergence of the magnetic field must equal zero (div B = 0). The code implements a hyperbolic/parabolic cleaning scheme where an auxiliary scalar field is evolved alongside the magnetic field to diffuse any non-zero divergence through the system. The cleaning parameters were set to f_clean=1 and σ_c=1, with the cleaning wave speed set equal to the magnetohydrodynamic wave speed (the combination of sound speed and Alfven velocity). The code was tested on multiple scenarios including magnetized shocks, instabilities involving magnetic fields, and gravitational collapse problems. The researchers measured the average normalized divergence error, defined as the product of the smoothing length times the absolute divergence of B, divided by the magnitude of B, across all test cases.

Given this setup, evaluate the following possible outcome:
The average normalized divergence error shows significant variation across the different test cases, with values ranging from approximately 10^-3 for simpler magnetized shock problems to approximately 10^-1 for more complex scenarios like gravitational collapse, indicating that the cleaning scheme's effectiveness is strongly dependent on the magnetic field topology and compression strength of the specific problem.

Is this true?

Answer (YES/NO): NO